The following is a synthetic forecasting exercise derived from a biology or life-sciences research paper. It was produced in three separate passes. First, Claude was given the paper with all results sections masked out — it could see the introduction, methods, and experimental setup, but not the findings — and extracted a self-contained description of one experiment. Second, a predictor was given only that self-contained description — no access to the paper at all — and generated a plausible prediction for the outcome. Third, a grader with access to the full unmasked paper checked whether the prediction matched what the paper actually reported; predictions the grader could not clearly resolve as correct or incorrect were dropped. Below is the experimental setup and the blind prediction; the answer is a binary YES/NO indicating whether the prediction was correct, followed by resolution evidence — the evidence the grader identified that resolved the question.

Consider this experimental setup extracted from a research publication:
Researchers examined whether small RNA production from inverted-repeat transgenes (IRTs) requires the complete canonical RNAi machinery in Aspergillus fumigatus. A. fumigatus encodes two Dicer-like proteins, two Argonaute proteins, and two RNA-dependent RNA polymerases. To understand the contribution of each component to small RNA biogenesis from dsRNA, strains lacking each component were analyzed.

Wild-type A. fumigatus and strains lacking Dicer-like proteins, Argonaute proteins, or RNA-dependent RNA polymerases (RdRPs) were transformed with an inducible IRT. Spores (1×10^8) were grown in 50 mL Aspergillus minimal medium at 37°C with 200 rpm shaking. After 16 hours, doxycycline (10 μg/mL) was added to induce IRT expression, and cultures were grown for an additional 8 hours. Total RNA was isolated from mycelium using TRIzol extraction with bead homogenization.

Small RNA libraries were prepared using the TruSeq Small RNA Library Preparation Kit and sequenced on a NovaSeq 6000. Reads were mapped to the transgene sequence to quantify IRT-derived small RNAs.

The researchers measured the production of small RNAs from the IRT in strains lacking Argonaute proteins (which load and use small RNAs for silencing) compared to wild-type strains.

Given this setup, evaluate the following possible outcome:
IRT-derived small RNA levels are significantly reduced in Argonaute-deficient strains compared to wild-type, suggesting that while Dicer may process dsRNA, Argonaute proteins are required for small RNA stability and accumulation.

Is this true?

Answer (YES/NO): YES